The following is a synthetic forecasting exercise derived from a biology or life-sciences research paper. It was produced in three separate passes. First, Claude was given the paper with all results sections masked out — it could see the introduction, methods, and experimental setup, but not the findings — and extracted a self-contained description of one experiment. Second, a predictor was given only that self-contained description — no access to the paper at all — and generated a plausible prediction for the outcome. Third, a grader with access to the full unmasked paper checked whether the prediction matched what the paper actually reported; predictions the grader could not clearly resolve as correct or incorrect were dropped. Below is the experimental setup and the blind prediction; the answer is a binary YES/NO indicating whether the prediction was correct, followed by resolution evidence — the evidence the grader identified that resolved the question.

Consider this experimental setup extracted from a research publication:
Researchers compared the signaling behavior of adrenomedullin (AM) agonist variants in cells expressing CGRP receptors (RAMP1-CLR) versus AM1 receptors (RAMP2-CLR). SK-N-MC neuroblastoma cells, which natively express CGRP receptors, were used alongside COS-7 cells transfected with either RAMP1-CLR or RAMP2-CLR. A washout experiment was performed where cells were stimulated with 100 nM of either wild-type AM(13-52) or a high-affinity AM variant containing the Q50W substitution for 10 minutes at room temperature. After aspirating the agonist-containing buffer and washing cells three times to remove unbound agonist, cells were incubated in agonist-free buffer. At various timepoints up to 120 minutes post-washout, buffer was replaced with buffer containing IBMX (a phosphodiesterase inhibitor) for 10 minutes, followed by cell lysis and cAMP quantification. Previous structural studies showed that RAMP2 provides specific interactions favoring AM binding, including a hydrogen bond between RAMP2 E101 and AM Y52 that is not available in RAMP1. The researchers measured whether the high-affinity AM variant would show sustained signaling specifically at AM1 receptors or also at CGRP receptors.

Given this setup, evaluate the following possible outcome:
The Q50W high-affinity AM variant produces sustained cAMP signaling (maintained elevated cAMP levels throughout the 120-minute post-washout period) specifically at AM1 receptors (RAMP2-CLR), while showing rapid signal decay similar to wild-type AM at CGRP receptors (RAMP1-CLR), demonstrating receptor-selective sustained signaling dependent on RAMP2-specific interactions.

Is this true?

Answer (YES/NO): NO